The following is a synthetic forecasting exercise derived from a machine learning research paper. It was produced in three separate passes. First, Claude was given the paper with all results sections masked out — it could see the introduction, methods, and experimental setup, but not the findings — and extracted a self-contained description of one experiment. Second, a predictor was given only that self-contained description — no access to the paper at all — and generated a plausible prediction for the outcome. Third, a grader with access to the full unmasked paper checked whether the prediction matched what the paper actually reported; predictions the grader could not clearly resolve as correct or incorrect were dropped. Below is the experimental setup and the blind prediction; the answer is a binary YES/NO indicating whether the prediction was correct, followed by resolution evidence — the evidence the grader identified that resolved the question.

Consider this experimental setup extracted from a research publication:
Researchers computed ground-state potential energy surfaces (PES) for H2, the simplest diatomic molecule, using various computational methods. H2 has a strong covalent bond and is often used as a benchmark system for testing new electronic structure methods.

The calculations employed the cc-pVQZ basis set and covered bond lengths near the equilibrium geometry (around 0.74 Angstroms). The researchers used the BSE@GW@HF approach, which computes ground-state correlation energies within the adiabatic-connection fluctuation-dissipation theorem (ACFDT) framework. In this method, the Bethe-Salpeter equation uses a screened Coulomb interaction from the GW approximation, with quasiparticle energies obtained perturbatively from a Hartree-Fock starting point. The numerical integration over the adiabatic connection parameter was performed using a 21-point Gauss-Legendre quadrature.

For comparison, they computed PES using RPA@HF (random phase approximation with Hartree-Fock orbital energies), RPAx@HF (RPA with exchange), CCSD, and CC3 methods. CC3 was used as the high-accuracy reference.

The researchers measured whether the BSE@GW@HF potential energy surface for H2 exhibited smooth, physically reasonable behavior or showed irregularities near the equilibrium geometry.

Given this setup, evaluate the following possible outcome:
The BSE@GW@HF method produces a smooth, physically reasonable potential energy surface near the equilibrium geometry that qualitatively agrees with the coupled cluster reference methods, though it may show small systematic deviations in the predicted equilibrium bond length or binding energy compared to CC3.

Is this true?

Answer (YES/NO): YES